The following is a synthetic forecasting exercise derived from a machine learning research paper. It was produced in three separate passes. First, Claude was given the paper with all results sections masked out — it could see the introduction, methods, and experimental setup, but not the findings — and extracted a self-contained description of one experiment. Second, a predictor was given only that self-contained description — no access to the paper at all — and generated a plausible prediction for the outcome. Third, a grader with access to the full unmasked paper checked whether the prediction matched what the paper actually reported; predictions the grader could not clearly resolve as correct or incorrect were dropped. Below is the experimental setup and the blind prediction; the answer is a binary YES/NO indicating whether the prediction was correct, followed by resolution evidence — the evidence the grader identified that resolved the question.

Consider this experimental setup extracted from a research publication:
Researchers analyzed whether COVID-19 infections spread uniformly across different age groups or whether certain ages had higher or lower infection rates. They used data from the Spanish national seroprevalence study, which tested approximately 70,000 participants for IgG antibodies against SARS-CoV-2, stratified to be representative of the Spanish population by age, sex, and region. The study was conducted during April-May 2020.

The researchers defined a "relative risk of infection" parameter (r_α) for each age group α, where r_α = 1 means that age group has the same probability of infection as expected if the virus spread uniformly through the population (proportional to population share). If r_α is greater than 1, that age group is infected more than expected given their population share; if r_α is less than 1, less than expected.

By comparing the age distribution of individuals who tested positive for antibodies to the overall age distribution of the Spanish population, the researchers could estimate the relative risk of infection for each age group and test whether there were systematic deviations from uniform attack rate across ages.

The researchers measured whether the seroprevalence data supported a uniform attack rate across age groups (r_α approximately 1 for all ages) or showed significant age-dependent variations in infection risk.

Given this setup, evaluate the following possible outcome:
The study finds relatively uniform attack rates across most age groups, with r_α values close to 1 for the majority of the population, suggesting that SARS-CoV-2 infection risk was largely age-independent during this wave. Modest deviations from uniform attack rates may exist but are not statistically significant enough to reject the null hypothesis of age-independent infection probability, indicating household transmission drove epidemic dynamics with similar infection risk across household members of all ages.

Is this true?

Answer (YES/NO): NO